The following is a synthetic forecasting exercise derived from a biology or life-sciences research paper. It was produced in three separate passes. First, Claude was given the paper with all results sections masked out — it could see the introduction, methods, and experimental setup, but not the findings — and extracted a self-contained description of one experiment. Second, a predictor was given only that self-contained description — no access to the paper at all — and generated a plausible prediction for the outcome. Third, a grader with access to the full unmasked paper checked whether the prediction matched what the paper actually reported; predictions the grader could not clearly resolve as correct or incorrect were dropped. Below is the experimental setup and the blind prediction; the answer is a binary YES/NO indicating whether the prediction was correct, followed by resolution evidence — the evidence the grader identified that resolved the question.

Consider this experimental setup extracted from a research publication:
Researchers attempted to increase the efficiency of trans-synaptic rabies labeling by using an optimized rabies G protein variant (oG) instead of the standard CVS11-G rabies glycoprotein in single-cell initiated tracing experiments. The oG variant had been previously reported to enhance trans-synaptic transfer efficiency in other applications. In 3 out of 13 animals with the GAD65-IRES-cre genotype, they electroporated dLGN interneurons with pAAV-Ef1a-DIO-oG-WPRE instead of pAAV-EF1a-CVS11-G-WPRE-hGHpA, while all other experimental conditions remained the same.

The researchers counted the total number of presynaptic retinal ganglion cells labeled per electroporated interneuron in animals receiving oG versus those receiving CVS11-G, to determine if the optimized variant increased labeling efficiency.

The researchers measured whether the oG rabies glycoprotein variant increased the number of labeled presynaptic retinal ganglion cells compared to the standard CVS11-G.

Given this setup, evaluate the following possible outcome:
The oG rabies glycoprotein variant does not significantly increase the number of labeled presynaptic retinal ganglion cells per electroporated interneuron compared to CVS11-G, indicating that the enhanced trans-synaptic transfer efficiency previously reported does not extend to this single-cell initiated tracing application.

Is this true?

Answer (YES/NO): YES